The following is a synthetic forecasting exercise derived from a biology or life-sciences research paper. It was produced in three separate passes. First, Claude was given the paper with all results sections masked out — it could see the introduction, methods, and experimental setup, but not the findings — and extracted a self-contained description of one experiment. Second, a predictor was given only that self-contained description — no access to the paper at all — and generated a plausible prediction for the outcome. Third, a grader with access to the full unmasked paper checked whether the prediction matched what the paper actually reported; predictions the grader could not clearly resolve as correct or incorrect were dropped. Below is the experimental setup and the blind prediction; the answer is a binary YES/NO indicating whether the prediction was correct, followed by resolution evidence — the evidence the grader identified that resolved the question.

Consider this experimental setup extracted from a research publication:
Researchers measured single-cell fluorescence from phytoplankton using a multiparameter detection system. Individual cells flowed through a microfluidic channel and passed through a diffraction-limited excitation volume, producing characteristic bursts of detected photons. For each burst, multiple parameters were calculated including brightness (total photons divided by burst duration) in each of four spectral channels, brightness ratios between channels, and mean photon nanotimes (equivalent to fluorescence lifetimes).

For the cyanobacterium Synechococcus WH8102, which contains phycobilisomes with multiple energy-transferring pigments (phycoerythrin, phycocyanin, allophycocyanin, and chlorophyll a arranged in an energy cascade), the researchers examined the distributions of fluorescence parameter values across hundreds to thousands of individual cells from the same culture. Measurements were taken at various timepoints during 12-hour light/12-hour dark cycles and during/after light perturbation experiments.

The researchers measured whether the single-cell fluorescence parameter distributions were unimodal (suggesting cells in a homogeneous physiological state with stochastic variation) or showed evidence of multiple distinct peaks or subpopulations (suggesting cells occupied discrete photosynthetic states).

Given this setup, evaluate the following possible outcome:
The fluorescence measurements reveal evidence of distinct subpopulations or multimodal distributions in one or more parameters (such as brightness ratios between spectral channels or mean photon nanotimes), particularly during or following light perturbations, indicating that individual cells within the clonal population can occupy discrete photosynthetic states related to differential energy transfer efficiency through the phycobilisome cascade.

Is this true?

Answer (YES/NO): YES